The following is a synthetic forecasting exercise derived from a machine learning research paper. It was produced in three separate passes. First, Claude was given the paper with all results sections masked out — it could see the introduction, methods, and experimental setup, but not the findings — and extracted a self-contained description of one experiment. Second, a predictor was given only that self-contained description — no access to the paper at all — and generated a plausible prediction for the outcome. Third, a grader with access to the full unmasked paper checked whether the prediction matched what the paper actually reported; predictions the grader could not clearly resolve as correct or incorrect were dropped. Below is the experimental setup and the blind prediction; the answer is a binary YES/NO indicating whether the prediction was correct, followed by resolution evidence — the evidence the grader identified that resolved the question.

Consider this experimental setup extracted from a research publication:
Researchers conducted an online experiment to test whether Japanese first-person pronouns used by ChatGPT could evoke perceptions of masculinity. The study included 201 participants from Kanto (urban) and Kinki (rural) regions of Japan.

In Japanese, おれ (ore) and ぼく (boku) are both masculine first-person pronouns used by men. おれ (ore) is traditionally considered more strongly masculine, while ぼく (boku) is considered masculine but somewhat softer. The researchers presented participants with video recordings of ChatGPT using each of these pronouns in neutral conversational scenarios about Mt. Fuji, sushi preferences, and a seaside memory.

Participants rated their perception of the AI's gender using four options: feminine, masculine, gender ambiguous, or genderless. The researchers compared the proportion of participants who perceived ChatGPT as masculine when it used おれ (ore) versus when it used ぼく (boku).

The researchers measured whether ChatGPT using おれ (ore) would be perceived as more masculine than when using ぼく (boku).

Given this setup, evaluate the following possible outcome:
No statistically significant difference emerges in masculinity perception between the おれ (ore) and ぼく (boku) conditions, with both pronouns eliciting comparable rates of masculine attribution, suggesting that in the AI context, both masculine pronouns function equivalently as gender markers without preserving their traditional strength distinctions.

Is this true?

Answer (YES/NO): YES